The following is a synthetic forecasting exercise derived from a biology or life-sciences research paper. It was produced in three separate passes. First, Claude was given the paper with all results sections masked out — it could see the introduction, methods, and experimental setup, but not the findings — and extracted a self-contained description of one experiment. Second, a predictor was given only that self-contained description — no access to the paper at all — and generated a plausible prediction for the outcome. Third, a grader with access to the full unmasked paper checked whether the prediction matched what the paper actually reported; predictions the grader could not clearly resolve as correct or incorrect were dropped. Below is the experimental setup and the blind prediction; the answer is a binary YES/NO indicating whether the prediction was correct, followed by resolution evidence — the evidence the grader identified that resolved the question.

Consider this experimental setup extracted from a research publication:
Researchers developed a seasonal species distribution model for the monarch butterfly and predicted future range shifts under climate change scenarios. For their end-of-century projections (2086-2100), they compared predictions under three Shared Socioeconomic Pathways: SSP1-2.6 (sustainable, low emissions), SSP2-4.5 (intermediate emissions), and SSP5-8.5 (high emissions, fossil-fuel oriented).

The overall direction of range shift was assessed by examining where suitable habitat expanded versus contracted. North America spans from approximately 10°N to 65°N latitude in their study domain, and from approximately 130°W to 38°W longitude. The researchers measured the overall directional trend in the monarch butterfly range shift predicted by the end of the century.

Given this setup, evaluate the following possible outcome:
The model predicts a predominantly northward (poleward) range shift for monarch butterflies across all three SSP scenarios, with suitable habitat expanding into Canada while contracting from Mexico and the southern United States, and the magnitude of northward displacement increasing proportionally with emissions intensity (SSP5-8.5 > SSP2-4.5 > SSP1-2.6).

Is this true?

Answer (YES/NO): NO